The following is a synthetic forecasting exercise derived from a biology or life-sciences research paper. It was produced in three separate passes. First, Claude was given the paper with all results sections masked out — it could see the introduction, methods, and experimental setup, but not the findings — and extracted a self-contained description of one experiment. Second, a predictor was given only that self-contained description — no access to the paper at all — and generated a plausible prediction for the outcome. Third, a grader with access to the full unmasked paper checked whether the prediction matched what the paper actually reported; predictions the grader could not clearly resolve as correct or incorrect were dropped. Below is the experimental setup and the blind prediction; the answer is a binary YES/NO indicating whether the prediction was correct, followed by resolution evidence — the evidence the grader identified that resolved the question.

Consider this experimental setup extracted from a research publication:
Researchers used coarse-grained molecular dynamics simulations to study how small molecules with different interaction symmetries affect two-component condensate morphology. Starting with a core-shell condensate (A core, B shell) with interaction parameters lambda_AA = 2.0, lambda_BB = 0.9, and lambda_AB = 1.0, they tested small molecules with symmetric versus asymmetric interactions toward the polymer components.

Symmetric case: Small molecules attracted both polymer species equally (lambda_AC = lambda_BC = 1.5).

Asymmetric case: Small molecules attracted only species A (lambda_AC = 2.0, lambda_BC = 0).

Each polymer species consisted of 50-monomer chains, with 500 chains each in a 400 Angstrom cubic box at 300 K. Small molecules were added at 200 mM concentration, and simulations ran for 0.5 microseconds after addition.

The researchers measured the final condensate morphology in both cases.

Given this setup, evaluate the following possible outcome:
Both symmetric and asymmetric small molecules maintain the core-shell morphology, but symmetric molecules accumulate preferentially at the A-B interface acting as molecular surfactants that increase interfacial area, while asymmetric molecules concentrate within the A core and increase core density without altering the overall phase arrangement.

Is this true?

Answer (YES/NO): NO